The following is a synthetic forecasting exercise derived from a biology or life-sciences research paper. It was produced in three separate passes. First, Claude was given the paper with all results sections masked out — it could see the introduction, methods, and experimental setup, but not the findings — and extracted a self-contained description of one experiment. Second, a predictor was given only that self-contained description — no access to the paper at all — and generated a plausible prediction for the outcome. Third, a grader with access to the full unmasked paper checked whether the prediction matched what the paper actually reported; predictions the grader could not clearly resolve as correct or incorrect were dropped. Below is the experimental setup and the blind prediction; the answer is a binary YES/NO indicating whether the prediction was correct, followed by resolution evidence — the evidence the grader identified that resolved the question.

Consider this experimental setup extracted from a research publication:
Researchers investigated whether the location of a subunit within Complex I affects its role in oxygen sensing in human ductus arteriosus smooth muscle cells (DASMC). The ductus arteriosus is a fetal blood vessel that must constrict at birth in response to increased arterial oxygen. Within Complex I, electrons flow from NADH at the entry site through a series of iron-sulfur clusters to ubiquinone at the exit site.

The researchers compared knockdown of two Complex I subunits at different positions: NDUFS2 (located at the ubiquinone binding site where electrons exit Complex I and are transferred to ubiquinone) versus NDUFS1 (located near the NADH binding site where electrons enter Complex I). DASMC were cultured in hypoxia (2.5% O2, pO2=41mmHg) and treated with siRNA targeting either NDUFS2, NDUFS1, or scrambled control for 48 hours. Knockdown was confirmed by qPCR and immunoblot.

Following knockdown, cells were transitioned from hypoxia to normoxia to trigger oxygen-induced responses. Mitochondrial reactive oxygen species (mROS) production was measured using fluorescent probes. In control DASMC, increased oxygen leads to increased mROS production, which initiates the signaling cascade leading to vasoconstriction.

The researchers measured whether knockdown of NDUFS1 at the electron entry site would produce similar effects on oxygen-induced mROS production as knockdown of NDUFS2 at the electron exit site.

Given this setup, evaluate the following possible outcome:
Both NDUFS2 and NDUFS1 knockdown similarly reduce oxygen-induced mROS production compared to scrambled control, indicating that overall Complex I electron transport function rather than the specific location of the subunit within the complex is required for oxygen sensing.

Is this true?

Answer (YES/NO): NO